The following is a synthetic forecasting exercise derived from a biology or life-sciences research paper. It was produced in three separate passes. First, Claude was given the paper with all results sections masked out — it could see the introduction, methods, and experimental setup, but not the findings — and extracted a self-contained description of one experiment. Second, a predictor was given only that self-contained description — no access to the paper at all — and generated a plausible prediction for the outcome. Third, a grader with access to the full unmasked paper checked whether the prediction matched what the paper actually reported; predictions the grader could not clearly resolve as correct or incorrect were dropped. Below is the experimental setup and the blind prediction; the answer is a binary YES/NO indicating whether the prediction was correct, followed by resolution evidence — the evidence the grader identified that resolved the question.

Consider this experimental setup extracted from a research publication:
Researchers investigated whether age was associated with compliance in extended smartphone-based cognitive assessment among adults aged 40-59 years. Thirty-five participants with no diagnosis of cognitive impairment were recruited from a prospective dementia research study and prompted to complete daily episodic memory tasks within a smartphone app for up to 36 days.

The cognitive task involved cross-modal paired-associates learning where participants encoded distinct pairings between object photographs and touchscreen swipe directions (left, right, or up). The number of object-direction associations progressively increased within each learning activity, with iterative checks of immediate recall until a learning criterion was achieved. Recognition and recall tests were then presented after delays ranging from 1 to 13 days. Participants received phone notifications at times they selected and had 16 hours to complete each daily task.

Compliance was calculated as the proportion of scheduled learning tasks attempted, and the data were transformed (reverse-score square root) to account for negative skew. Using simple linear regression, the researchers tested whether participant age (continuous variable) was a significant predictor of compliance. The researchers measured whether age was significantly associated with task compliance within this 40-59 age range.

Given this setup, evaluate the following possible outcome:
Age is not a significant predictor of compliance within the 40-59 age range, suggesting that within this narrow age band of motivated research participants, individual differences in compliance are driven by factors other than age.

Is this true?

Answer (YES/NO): YES